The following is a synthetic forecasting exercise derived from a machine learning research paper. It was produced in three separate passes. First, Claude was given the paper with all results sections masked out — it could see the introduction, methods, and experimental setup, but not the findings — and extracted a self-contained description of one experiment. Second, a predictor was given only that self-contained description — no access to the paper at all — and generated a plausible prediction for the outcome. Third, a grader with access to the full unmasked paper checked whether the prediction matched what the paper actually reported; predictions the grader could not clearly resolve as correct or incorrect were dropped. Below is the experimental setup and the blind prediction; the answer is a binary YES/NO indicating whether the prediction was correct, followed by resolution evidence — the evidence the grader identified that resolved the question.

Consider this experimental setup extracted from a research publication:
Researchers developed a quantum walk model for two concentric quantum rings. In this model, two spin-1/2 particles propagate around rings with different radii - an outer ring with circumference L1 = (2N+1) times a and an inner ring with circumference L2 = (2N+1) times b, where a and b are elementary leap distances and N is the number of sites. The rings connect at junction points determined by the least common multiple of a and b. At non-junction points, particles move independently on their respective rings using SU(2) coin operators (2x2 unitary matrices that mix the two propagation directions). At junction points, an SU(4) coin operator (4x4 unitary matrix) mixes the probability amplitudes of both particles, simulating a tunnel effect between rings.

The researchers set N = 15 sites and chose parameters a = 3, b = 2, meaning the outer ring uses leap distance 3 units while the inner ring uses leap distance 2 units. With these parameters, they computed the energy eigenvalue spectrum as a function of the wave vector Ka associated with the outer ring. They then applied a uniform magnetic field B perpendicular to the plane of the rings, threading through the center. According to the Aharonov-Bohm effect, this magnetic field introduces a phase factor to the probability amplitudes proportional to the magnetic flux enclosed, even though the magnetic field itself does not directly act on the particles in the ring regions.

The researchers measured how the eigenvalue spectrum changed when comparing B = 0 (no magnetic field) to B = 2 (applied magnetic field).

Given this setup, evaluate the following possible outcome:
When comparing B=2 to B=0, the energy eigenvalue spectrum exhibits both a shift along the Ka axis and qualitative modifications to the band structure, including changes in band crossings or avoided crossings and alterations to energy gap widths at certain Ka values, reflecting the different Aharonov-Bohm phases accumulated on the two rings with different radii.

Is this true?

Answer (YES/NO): NO